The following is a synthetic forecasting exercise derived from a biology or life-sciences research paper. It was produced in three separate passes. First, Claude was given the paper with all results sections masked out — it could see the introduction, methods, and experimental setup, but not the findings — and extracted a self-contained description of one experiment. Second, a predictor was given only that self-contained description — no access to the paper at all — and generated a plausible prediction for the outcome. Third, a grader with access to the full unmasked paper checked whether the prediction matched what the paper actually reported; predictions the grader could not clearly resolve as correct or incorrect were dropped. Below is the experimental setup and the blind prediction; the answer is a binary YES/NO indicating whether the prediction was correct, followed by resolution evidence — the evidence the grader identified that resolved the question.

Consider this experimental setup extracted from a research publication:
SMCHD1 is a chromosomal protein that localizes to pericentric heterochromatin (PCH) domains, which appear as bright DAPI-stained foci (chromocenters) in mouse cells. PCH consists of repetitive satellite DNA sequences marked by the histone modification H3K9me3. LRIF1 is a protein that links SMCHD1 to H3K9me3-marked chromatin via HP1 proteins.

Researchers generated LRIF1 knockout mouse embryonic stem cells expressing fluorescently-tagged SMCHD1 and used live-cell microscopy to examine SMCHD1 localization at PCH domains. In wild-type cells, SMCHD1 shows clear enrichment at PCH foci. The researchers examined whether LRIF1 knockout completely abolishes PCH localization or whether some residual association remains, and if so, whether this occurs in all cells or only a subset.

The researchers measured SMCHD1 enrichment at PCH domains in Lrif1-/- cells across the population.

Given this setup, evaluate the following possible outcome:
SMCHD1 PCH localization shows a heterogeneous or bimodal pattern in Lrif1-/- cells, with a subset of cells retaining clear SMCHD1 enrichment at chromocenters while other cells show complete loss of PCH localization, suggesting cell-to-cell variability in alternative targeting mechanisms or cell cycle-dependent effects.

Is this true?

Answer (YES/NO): YES